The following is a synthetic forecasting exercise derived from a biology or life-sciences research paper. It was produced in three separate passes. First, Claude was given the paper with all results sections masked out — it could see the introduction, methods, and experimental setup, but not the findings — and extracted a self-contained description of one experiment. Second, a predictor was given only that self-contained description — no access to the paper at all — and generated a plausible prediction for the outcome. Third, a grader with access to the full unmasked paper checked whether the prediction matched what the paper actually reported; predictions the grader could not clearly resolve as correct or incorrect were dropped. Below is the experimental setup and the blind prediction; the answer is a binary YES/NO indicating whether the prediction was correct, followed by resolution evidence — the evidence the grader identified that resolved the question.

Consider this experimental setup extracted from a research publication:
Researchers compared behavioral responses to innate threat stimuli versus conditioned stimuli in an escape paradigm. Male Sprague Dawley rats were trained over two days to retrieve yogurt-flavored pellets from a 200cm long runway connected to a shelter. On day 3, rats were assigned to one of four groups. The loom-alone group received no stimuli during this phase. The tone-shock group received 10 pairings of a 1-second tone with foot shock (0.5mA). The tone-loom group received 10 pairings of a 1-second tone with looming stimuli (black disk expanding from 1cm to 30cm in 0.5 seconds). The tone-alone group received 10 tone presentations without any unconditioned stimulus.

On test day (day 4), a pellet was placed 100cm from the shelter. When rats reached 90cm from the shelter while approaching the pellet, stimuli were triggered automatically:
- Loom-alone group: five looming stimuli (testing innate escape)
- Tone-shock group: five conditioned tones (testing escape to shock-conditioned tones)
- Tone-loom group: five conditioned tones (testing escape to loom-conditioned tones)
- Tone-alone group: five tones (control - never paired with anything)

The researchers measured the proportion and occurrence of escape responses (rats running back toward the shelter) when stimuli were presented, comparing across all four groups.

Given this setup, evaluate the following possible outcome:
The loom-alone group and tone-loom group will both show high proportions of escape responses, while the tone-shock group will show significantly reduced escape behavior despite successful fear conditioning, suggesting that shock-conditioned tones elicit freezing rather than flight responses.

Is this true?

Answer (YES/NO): NO